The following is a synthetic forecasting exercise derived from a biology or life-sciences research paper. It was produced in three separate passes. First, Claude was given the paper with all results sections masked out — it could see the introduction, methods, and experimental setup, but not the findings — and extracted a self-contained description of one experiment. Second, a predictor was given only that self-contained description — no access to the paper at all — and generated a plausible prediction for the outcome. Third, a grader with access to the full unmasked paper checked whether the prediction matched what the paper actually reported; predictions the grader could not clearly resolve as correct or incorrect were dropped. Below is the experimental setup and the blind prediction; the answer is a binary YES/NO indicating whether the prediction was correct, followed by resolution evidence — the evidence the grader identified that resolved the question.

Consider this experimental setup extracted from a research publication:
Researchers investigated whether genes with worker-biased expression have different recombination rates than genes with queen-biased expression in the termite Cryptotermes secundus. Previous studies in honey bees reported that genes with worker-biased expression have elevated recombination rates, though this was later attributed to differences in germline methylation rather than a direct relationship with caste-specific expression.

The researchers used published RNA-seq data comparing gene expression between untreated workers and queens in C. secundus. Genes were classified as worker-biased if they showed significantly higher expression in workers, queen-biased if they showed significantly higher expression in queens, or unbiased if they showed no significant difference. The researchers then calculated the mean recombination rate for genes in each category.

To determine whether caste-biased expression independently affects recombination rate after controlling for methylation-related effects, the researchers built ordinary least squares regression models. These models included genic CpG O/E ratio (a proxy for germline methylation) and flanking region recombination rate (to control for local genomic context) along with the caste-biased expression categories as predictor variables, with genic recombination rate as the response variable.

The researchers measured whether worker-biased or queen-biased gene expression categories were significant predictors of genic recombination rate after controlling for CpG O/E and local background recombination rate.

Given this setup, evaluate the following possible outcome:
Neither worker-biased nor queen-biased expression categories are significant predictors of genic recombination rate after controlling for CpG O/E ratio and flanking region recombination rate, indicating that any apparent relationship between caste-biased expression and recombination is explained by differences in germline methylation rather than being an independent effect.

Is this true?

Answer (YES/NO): YES